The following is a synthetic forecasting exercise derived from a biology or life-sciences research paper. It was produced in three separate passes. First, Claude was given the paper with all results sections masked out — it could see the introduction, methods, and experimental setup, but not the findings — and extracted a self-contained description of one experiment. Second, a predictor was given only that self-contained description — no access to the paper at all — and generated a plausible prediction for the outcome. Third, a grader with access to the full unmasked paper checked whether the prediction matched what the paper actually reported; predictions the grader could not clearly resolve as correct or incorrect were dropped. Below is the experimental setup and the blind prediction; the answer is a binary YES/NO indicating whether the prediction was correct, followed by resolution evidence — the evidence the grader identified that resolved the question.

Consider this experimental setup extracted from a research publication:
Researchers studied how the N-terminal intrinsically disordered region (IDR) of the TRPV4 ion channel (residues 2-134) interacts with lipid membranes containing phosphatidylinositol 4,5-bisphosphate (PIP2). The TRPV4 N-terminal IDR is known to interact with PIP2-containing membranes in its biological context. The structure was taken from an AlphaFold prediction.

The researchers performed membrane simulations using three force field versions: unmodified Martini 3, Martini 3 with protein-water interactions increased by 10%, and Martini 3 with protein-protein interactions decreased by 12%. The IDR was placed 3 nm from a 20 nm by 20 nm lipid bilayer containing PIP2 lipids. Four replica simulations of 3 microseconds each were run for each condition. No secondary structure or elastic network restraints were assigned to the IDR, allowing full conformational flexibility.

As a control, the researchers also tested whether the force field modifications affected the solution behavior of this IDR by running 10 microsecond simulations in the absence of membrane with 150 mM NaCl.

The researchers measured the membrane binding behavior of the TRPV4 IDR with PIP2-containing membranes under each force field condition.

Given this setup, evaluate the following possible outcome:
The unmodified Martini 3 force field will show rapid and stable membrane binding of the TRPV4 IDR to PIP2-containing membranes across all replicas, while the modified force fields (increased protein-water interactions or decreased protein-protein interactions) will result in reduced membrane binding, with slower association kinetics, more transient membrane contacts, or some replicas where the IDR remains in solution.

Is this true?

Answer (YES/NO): NO